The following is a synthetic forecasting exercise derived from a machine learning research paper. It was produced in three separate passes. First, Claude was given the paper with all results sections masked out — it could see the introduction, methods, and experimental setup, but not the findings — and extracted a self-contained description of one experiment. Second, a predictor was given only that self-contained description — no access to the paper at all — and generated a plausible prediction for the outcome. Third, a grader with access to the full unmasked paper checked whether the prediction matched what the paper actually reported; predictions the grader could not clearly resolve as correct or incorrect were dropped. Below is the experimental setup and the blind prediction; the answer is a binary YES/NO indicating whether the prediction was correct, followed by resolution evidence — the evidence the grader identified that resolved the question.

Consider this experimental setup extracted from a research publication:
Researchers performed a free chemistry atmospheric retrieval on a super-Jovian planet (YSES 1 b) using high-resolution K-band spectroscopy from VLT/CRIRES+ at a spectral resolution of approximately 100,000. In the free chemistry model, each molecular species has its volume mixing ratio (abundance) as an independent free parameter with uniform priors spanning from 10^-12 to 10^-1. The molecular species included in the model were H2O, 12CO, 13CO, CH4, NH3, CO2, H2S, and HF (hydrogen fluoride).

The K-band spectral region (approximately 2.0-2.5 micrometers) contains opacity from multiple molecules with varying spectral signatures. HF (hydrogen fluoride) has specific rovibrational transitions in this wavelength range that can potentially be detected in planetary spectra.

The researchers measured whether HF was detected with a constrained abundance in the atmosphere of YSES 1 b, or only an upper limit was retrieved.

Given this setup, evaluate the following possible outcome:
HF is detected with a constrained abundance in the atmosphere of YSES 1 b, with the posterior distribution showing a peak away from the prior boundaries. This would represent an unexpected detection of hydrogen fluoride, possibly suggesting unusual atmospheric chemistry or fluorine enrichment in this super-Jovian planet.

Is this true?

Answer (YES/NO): YES